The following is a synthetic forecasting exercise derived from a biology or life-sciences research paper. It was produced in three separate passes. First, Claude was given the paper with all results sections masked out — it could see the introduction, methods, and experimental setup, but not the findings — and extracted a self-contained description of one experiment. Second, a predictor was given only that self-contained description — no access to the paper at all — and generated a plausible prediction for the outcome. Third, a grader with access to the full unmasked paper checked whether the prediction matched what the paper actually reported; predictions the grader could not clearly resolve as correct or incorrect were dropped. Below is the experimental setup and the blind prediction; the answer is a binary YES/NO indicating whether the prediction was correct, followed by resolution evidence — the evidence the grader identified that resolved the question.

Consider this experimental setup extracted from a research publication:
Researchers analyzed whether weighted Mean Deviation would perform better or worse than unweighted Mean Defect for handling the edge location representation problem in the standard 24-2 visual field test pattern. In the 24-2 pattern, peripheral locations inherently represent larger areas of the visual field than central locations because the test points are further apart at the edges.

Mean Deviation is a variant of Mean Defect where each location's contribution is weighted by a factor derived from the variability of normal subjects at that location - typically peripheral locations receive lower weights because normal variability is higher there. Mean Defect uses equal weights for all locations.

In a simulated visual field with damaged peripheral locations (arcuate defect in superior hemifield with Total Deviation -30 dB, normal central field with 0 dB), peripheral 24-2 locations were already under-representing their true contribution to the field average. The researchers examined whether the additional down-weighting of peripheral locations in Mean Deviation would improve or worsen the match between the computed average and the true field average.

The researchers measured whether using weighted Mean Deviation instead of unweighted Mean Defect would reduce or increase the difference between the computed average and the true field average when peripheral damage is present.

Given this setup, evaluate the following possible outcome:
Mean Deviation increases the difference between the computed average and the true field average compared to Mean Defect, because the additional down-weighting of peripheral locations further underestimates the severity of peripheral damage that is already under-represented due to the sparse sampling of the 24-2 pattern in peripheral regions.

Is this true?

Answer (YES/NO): YES